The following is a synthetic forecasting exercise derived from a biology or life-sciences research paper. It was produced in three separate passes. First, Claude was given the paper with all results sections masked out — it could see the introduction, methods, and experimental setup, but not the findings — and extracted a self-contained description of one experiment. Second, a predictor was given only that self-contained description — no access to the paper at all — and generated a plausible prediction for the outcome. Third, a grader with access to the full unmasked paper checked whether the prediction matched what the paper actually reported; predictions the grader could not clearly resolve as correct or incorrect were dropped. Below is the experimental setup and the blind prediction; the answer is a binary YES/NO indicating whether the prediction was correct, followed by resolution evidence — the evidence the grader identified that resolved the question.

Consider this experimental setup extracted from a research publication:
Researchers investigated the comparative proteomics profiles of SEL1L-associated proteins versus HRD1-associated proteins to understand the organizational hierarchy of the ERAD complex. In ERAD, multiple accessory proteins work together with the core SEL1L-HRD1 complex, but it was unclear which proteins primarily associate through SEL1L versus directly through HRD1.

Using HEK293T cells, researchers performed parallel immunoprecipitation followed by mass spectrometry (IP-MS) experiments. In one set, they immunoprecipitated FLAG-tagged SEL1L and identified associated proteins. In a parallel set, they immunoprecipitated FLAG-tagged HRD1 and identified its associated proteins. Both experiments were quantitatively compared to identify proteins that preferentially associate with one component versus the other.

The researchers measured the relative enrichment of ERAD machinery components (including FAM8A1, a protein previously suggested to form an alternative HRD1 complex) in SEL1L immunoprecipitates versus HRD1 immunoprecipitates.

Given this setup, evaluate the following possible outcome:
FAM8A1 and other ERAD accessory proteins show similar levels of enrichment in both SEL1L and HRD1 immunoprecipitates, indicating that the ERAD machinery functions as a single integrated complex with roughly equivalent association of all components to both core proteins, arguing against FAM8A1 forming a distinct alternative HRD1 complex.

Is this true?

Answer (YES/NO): NO